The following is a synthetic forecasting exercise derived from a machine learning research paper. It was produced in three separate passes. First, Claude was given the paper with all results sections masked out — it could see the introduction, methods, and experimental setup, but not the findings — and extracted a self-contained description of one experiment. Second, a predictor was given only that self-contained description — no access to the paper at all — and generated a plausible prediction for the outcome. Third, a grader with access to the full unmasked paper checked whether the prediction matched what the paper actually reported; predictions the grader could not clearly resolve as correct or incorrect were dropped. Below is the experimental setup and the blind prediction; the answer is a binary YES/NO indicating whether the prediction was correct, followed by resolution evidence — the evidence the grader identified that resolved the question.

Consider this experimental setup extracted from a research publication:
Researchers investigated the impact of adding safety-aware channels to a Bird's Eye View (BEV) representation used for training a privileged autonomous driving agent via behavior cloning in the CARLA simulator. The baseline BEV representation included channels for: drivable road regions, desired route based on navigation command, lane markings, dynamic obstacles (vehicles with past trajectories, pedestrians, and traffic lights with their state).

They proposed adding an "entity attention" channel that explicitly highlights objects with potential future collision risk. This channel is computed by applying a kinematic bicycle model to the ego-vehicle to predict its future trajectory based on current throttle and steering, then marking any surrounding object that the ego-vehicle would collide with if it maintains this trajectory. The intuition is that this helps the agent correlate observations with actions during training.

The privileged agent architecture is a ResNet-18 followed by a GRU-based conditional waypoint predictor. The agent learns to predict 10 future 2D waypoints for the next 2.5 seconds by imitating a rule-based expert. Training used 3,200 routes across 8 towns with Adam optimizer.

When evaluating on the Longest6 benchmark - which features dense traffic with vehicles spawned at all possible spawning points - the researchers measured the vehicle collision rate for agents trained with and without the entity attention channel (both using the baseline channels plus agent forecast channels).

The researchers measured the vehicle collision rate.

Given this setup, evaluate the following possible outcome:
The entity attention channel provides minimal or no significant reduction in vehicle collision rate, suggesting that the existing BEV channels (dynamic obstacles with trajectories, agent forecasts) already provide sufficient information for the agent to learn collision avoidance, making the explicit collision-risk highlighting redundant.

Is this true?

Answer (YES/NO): NO